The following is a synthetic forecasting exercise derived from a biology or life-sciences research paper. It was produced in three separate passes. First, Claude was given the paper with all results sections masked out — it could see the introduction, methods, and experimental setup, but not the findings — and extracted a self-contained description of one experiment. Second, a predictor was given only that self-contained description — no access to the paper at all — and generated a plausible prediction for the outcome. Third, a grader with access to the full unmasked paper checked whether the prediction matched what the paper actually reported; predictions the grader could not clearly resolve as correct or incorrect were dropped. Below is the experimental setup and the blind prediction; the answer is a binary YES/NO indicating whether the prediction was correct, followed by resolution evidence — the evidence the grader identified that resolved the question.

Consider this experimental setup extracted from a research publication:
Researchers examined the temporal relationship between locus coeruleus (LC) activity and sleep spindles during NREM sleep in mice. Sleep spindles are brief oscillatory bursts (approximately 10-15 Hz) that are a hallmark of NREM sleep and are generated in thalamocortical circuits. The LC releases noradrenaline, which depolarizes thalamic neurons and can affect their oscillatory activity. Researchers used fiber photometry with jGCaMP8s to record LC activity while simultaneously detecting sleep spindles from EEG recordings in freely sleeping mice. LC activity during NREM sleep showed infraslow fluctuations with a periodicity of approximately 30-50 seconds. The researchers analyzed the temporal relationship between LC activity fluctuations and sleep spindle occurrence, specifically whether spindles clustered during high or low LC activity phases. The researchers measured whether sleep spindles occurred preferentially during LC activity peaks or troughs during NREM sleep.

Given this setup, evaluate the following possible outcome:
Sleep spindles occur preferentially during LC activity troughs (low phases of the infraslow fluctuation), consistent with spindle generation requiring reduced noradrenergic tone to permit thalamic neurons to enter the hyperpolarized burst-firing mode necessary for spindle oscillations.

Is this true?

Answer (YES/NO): YES